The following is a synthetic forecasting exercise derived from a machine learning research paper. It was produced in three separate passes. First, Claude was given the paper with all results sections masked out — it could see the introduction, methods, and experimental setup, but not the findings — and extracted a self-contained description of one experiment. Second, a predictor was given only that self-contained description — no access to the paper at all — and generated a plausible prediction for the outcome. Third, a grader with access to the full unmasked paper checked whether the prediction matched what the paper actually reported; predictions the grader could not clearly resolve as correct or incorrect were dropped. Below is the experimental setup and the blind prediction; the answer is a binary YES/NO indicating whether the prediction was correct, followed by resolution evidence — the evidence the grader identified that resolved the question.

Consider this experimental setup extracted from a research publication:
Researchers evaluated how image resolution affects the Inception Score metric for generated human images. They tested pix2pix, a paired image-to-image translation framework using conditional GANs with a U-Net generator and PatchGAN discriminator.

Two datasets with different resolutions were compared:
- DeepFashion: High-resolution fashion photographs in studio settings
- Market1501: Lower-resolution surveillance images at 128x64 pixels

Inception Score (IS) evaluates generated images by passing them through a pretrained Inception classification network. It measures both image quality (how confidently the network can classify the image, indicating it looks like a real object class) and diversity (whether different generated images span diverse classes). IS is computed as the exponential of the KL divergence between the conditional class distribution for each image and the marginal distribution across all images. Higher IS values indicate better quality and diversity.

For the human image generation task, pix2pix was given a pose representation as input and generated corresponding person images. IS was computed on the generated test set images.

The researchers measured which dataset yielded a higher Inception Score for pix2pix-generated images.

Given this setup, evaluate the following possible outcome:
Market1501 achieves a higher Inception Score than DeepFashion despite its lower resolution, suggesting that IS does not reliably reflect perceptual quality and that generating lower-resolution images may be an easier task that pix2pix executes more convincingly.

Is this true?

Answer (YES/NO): NO